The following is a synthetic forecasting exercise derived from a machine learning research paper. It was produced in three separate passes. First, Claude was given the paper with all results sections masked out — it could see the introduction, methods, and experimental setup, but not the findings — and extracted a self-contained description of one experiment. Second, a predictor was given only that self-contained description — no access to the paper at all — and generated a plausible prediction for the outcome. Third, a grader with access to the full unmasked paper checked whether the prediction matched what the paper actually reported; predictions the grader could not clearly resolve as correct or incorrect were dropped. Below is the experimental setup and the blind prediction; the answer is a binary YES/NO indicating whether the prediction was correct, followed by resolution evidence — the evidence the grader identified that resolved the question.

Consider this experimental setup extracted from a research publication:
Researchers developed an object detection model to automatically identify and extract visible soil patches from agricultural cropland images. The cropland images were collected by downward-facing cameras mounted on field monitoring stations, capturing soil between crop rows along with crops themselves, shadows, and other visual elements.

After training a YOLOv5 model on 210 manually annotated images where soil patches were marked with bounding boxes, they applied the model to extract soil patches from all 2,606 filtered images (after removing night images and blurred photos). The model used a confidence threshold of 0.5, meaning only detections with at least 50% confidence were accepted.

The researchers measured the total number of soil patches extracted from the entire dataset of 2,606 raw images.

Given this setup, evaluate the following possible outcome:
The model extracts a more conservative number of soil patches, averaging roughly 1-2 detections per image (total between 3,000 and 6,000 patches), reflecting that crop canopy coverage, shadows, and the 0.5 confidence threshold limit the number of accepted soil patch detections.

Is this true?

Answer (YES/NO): NO